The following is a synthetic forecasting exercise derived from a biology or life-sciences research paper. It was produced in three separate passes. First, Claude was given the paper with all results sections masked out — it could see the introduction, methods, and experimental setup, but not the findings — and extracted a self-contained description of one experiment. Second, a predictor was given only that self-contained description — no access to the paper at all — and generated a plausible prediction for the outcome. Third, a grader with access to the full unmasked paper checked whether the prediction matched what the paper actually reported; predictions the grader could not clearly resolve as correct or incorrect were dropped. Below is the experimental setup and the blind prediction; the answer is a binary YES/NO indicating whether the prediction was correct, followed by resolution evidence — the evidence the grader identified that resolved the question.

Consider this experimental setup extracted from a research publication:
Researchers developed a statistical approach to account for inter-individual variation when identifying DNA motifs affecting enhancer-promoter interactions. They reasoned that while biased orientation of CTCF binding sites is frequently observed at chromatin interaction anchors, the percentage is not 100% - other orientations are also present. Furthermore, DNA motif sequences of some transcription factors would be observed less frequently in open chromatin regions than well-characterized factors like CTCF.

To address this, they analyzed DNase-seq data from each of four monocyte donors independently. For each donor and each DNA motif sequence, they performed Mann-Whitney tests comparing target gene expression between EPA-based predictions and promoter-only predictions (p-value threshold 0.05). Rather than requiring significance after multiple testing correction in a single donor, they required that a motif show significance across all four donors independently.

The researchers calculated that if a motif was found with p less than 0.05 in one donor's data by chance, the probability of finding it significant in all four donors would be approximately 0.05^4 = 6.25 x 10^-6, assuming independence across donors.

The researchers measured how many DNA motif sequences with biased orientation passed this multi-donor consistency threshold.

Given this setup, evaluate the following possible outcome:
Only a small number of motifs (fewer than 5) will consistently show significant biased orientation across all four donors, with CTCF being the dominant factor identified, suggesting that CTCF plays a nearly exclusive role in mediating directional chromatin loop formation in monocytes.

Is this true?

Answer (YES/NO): NO